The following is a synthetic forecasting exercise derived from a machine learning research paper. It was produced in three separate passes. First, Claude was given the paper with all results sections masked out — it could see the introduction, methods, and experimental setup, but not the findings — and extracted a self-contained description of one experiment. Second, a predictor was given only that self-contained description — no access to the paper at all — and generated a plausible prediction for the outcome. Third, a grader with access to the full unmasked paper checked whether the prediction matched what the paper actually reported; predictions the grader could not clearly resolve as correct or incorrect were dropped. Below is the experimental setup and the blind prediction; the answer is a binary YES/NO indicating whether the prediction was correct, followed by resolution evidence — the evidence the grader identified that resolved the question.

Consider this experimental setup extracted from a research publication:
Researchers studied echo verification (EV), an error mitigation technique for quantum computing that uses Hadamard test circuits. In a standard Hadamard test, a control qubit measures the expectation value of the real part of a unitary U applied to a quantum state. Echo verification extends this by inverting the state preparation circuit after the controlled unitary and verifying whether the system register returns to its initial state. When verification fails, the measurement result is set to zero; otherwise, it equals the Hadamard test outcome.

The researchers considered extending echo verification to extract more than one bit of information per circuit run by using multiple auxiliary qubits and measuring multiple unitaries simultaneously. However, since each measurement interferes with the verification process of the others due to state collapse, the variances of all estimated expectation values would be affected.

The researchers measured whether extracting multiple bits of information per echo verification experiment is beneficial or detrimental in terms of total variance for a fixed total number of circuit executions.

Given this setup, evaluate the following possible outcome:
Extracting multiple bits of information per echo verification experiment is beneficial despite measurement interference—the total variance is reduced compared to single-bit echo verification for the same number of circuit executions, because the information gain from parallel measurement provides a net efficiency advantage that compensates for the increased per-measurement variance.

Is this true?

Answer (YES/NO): NO